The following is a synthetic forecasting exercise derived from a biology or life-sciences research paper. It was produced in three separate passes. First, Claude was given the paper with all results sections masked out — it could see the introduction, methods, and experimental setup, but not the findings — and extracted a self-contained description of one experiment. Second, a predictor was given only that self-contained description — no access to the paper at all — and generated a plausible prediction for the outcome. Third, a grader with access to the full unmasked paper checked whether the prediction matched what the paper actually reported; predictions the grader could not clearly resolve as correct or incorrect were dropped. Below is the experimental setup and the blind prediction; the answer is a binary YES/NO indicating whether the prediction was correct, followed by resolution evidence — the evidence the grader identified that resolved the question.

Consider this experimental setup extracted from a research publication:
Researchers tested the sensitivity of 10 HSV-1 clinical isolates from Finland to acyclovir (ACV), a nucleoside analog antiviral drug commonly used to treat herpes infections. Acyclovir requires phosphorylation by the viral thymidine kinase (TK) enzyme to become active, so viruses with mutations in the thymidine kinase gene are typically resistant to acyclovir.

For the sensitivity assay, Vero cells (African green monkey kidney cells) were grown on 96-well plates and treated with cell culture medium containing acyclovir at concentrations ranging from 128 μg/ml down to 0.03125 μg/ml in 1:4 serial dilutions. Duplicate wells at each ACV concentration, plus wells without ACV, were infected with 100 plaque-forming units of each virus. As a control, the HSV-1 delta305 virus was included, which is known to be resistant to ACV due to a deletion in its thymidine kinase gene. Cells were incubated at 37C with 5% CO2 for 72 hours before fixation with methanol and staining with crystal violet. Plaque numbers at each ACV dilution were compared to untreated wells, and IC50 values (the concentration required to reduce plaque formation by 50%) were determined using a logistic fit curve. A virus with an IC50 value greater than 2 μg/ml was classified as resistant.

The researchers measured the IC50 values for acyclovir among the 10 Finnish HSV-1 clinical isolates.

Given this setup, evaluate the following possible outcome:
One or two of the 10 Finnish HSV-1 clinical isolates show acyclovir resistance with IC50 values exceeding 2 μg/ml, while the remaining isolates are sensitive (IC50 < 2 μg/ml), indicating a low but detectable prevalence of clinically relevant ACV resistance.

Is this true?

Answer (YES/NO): NO